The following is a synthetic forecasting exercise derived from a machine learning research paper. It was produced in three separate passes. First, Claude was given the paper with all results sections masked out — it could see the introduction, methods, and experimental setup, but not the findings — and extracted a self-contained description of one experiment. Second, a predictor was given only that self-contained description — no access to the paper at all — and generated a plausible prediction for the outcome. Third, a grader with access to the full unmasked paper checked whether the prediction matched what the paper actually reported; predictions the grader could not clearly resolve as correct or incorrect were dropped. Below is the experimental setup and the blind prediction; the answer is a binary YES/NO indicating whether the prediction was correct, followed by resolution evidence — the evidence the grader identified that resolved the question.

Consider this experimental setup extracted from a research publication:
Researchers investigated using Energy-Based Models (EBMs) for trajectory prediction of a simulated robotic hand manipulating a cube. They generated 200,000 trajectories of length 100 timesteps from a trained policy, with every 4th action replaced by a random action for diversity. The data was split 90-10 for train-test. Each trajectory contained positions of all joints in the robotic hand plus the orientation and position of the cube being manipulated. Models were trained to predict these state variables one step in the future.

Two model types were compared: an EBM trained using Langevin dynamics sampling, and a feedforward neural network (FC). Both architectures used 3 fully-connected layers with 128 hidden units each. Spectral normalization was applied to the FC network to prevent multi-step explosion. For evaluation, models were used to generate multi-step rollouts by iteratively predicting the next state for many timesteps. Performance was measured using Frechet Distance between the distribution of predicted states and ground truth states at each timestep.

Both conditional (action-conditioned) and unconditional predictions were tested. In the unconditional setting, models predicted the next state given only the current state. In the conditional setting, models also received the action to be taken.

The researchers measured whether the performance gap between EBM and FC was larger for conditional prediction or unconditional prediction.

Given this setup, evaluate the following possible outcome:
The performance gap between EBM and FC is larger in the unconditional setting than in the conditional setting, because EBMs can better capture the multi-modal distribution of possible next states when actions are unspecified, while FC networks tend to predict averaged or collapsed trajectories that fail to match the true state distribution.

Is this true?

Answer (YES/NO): YES